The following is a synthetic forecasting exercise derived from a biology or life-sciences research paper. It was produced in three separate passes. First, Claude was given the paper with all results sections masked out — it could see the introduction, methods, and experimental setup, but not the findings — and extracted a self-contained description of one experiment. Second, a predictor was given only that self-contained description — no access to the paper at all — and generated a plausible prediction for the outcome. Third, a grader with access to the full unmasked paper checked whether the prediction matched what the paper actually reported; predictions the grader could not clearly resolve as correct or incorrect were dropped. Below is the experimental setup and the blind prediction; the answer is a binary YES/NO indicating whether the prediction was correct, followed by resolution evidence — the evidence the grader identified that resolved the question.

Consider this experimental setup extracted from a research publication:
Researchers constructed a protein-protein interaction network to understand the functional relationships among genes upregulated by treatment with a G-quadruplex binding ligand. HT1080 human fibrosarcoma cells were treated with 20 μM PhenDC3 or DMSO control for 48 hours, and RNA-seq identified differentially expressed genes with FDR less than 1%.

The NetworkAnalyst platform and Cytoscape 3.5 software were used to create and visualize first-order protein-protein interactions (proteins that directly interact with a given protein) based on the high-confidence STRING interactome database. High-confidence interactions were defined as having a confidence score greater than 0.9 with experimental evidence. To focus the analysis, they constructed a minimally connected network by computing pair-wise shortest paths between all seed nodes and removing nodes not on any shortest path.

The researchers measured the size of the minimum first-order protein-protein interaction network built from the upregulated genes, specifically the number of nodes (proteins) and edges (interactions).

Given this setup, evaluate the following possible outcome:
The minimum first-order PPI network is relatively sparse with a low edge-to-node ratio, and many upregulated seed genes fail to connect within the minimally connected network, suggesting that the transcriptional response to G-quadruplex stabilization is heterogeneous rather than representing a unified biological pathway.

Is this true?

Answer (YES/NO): NO